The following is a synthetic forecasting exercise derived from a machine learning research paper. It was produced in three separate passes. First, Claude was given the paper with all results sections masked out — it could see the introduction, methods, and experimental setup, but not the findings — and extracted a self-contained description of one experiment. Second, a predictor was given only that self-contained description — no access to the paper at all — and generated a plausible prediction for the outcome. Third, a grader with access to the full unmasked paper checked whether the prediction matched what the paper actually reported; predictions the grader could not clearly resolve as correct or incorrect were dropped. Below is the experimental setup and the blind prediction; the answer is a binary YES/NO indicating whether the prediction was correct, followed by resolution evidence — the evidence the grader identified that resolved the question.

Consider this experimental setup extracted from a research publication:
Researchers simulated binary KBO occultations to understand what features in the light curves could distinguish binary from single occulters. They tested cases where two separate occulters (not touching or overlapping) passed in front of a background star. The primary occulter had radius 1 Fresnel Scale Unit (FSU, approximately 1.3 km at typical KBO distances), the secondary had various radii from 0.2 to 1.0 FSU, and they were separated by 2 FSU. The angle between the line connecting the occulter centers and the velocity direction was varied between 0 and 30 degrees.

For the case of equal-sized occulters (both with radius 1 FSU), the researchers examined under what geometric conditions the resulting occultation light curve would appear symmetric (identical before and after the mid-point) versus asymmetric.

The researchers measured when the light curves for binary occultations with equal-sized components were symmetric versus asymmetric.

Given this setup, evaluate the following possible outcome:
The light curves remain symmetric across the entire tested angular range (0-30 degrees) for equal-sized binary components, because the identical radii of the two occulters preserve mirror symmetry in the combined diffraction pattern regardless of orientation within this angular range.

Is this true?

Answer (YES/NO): NO